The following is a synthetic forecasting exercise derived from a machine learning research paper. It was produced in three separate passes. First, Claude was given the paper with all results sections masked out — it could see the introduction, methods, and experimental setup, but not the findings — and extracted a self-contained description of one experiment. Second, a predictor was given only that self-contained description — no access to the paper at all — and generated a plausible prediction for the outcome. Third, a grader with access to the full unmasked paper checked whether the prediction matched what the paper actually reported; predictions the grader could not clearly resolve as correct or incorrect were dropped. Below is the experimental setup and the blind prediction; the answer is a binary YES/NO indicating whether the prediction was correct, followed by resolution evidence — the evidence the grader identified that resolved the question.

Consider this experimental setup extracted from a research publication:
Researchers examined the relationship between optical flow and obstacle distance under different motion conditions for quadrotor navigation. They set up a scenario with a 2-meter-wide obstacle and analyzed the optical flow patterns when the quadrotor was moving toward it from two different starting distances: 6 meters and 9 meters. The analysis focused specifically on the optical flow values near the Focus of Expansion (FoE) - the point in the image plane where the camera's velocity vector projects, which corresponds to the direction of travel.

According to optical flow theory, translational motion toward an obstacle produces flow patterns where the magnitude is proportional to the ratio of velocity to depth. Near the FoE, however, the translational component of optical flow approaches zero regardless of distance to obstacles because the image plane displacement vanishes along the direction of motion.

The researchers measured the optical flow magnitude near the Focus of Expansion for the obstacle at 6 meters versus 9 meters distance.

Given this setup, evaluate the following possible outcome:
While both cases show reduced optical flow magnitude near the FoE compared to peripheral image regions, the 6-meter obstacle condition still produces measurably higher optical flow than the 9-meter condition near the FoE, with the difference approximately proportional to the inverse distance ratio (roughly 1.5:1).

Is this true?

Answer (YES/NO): NO